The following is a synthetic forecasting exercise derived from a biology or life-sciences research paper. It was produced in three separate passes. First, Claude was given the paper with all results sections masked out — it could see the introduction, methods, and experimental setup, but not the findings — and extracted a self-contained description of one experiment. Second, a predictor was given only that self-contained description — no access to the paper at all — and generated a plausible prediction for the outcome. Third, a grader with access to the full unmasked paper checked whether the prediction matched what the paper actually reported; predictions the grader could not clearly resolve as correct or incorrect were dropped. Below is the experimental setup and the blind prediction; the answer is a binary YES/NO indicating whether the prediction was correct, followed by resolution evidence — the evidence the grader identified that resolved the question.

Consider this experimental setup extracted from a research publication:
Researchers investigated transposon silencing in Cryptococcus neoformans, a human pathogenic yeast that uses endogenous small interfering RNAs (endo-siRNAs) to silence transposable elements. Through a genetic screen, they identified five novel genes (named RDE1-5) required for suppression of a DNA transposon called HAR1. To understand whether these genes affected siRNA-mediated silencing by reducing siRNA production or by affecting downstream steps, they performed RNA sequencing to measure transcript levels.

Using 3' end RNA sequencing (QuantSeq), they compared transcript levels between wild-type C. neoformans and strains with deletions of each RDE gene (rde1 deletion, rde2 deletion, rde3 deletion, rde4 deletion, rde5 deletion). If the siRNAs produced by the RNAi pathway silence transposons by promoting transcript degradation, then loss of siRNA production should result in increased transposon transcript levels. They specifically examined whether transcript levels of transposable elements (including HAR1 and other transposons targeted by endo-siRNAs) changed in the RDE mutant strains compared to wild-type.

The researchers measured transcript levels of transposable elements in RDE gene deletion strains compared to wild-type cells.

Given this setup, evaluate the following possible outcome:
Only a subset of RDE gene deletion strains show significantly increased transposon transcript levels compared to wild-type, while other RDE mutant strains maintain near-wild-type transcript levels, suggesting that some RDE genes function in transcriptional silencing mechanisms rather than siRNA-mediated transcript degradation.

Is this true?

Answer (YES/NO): NO